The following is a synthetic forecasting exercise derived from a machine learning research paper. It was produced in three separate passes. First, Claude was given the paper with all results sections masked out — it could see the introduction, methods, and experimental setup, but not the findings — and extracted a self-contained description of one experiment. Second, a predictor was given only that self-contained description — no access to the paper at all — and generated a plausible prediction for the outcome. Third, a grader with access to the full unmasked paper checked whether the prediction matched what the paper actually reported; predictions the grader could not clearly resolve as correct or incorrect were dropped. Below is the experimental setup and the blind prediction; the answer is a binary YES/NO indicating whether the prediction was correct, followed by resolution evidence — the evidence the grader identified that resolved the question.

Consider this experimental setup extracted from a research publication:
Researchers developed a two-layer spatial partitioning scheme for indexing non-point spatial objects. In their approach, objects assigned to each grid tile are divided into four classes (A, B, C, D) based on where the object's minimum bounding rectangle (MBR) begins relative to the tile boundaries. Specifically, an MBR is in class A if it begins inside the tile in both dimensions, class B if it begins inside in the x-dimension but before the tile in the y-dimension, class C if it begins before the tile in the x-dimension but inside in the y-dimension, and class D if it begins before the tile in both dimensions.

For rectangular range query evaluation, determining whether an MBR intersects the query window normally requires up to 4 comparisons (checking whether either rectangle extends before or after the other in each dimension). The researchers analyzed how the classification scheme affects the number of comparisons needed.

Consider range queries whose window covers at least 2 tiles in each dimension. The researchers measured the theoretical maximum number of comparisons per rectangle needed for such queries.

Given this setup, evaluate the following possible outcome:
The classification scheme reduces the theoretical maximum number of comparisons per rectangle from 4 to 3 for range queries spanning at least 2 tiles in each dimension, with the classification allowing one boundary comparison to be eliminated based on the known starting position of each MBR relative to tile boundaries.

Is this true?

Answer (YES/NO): NO